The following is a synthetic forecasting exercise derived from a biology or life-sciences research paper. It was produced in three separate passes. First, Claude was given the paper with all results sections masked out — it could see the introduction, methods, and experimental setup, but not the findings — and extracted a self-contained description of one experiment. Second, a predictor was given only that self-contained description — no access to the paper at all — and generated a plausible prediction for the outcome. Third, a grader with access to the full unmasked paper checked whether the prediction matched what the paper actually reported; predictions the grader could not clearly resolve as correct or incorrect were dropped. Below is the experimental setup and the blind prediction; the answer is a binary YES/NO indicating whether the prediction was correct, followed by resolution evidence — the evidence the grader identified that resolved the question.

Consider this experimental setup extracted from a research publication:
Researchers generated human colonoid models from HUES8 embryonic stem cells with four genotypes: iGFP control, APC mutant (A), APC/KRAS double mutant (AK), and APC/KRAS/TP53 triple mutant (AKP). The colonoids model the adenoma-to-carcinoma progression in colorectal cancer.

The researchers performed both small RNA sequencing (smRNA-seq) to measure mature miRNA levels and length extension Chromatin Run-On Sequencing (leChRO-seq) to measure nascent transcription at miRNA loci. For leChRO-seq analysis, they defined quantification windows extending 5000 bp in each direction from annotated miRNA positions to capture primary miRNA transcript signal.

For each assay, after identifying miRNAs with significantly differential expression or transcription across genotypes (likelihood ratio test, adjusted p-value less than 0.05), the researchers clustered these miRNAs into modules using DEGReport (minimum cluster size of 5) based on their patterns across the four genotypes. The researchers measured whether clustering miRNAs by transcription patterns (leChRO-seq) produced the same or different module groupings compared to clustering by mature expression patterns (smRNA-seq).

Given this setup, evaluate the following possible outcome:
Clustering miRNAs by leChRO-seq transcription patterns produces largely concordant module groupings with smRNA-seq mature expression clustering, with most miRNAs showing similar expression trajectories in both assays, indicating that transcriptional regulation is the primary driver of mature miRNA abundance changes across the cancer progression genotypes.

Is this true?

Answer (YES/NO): YES